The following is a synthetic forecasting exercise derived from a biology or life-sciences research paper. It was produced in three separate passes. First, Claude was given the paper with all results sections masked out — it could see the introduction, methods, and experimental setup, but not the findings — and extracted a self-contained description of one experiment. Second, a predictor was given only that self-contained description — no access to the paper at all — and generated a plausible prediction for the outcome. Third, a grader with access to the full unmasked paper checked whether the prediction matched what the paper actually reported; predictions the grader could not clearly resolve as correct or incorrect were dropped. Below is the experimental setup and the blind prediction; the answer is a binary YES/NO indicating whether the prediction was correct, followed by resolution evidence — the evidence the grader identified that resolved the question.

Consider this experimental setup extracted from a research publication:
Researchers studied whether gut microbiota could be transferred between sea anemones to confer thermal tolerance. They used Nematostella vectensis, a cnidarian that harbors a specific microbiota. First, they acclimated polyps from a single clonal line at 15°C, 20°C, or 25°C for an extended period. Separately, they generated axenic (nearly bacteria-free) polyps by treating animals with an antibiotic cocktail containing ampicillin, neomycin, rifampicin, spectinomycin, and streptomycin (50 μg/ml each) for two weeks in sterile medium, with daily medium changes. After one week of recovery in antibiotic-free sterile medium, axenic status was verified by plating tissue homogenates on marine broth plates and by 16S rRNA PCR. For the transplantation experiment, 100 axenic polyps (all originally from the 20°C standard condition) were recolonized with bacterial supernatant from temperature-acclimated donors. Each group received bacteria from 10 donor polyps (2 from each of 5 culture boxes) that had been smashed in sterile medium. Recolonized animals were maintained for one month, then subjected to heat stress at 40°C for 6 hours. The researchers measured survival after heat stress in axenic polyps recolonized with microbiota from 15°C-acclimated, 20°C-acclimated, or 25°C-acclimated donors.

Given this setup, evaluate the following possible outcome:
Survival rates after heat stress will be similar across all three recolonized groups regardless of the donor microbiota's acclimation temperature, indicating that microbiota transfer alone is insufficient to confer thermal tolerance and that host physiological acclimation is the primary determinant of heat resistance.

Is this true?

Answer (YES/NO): NO